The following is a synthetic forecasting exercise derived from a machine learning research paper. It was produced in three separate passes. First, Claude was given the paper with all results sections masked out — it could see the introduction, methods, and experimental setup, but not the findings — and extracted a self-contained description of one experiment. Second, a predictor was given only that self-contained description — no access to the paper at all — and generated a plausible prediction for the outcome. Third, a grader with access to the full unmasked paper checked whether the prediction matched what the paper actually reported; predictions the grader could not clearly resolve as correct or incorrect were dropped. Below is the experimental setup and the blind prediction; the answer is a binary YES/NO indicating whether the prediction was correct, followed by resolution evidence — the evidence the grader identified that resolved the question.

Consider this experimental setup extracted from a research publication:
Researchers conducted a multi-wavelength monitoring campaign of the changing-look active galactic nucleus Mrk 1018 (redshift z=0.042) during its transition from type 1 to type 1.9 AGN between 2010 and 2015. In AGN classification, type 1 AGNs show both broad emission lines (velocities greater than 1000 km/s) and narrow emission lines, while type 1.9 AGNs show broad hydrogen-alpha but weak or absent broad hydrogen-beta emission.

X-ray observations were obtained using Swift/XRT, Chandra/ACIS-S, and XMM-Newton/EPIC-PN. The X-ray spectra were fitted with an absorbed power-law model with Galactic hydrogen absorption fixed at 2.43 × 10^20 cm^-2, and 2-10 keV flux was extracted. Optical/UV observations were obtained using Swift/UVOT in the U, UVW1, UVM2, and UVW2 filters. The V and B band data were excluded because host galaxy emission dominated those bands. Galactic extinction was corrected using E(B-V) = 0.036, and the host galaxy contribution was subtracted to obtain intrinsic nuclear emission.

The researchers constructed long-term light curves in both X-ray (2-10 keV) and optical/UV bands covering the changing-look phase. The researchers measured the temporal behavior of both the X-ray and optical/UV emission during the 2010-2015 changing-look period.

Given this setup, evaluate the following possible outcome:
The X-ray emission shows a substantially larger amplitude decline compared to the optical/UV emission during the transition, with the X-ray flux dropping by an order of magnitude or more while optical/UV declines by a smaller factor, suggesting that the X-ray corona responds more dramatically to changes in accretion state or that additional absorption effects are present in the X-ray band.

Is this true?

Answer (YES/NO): NO